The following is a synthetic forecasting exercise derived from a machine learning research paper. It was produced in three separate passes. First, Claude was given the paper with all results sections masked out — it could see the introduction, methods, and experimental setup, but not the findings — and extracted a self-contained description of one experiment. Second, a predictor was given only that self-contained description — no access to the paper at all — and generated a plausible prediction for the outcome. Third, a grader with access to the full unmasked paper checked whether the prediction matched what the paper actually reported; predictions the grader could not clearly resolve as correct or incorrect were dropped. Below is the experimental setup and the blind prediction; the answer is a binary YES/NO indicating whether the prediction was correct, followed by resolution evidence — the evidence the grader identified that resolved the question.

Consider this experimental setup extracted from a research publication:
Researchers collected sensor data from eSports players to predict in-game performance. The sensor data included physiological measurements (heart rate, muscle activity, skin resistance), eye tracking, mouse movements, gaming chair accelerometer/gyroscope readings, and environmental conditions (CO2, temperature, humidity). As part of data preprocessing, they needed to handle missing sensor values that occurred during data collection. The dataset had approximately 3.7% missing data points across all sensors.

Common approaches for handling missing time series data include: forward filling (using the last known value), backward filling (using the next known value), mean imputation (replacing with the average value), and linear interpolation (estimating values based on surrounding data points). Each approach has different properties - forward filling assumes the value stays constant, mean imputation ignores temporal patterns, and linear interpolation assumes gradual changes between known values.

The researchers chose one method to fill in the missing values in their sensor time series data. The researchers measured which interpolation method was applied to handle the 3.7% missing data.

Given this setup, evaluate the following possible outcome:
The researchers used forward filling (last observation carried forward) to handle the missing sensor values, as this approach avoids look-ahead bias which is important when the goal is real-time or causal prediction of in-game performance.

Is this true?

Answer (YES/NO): NO